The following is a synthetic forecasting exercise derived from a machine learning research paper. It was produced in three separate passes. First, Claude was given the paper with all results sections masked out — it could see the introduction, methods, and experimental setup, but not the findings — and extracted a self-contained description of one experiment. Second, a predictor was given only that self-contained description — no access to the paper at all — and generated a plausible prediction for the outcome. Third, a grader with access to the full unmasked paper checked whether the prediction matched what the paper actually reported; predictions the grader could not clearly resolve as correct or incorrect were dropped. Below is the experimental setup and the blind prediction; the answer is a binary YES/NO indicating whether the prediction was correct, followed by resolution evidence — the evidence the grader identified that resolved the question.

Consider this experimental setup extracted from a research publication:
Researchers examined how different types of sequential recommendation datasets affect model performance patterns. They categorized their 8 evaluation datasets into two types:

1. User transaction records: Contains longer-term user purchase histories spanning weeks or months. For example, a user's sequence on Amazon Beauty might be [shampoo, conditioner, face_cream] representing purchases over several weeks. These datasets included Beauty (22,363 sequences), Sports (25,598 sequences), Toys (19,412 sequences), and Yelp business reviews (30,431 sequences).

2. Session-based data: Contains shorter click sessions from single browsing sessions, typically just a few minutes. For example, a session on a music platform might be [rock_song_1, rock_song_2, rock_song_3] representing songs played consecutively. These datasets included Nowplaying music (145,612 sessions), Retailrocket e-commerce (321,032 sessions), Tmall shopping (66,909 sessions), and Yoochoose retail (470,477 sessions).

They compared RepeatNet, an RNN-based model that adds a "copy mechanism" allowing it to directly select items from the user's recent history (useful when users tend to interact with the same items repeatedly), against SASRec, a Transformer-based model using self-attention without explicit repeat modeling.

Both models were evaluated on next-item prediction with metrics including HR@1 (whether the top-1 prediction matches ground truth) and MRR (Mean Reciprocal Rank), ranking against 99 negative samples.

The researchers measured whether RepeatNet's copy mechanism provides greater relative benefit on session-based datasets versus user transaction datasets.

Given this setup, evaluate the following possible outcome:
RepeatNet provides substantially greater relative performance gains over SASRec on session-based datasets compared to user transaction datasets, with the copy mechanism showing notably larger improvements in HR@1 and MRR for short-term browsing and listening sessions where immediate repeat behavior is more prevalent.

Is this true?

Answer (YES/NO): NO